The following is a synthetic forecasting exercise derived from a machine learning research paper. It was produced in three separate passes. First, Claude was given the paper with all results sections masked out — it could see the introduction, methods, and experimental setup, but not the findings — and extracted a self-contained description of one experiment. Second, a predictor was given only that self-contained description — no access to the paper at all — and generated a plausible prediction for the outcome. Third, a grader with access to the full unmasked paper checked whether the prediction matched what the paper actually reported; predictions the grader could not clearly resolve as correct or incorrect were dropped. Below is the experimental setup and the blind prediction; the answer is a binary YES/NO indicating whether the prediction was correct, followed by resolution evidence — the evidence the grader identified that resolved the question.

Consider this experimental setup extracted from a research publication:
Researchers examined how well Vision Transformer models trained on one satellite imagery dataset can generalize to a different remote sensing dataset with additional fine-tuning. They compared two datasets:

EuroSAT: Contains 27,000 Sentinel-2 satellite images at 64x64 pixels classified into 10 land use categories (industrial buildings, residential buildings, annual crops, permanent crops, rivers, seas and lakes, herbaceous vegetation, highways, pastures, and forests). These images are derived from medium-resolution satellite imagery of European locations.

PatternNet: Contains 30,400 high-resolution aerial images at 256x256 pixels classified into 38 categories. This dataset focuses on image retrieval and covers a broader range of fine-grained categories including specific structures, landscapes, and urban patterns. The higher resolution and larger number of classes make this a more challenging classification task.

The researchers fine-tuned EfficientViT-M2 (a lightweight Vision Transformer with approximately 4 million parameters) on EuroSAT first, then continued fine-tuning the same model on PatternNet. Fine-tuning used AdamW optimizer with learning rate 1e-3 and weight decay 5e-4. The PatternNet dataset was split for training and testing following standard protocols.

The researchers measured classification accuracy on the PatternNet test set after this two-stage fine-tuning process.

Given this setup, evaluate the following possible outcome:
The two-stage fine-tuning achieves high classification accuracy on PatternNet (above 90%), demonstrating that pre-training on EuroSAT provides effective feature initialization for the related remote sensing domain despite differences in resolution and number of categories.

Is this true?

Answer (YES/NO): YES